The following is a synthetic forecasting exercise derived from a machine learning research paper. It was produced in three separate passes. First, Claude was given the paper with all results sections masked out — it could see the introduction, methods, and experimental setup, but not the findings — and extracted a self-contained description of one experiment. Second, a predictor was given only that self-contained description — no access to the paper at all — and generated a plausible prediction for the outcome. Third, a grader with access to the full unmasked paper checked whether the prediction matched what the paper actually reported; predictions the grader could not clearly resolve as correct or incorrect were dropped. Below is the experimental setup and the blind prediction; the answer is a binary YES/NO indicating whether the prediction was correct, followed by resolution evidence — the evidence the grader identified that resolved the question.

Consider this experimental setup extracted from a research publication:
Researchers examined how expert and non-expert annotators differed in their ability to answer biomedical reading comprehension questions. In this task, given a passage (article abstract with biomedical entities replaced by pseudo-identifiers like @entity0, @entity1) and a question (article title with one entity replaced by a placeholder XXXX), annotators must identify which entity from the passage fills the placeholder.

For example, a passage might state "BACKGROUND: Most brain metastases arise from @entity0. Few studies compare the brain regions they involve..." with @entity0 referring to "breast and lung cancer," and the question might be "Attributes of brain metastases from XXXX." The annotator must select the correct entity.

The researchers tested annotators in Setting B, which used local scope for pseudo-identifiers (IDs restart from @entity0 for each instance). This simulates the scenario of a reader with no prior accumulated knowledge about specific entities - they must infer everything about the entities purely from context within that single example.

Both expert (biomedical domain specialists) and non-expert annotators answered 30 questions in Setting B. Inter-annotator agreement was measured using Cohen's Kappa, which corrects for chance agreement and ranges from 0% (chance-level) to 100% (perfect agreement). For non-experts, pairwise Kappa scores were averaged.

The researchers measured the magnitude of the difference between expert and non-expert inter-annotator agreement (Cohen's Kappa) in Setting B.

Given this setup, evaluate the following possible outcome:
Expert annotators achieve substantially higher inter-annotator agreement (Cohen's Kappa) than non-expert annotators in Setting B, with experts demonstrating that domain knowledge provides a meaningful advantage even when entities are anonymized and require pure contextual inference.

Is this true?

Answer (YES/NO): YES